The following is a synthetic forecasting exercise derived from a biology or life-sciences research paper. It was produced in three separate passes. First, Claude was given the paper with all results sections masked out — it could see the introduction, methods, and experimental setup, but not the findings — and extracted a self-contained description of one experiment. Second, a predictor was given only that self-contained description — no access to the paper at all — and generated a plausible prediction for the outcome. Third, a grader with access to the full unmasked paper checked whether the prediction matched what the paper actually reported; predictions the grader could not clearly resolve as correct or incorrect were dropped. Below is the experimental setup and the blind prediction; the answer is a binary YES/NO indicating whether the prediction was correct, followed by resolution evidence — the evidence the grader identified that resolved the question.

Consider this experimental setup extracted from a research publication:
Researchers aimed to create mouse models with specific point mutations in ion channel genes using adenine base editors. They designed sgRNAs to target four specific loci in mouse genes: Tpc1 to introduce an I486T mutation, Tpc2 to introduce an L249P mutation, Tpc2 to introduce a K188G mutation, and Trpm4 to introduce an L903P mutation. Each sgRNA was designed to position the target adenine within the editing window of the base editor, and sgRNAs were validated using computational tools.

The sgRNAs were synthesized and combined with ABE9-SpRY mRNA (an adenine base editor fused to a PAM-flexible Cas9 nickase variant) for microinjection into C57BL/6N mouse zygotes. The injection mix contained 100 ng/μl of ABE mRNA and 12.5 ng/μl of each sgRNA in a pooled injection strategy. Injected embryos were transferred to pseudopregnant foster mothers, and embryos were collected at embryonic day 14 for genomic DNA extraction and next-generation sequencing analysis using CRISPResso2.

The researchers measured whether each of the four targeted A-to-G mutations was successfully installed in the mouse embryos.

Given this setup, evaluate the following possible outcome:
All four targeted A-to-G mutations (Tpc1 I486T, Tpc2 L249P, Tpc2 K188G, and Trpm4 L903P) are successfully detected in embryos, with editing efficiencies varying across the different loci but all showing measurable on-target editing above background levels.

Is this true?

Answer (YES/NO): NO